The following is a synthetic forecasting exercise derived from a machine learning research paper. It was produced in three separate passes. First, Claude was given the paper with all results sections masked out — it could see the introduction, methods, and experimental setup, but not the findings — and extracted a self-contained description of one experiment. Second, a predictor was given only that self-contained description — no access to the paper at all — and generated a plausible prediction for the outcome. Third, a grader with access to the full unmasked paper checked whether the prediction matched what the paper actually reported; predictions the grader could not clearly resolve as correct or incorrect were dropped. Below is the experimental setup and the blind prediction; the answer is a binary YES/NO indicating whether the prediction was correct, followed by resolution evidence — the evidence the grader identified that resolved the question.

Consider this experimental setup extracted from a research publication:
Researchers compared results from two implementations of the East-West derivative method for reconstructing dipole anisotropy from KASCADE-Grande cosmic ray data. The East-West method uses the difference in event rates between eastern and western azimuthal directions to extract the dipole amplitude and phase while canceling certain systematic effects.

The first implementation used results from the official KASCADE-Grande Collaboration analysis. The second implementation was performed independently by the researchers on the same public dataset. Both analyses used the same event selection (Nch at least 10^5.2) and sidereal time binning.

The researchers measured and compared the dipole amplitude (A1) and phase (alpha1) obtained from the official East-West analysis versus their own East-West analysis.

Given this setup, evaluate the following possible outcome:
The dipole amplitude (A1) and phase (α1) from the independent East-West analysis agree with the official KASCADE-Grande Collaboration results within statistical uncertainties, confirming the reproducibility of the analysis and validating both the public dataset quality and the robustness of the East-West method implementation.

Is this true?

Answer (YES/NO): YES